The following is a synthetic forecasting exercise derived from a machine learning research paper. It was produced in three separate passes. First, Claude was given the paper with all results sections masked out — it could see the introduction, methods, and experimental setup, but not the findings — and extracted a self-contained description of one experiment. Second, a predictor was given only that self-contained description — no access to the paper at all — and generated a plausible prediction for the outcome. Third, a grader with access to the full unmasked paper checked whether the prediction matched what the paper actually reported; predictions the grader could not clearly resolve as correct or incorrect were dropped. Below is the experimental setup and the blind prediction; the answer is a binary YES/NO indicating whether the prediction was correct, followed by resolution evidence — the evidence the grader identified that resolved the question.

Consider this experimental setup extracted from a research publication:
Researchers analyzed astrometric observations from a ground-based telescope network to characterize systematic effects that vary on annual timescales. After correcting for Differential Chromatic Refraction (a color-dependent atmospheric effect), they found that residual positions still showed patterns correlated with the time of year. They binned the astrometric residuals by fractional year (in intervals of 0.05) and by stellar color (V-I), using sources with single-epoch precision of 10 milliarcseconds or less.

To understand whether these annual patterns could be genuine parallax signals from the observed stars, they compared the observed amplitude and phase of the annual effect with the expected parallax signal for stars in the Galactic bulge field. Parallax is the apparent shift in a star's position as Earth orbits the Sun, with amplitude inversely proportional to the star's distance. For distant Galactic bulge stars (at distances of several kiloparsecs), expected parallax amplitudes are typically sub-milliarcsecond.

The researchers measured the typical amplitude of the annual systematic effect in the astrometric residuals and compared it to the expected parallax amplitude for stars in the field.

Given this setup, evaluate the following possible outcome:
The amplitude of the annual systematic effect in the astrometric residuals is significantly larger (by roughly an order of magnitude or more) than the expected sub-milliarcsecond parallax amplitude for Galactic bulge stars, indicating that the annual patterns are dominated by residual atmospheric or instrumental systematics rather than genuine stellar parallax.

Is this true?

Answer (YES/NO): YES